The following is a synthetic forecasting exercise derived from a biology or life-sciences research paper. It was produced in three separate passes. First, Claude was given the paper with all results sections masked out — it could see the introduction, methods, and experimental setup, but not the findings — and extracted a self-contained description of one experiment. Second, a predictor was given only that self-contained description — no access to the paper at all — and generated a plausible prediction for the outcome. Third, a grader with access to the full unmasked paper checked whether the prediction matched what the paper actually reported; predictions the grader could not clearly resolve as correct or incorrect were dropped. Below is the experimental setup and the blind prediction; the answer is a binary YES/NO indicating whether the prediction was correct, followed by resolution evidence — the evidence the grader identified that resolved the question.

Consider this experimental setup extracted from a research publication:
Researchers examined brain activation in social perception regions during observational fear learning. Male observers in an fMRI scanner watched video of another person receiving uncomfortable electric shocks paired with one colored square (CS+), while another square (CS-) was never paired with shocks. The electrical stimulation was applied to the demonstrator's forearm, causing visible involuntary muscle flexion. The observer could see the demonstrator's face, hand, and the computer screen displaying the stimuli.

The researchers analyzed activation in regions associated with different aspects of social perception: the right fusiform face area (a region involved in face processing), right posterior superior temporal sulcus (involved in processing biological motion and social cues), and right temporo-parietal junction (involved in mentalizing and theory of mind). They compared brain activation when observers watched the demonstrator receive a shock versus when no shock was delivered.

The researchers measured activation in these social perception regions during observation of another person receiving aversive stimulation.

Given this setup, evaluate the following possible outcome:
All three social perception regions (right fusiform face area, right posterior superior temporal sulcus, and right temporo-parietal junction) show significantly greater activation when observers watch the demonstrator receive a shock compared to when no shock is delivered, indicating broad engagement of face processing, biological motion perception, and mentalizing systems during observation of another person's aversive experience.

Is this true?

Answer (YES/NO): NO